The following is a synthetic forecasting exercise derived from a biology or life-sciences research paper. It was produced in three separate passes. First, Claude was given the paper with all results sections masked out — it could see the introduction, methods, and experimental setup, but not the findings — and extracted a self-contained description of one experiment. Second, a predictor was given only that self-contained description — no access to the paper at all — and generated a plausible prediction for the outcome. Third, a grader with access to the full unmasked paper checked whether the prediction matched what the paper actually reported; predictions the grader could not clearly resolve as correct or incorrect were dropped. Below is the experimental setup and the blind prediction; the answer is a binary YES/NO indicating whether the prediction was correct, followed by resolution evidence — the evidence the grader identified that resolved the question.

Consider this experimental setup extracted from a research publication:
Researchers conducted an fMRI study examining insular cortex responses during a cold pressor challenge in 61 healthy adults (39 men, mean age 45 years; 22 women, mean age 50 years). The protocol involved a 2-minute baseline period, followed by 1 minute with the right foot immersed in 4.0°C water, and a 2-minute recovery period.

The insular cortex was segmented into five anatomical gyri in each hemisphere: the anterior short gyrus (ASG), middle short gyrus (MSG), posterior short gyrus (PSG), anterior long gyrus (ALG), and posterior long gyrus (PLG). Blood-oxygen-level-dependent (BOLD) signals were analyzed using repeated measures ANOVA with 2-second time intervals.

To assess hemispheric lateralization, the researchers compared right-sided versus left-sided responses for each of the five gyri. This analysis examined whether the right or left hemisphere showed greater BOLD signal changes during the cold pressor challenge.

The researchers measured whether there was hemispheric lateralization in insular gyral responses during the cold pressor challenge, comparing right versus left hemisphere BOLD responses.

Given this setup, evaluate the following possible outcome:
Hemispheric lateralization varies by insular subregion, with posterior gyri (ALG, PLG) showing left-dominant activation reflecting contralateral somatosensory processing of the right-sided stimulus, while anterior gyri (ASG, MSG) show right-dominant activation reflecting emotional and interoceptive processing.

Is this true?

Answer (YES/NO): NO